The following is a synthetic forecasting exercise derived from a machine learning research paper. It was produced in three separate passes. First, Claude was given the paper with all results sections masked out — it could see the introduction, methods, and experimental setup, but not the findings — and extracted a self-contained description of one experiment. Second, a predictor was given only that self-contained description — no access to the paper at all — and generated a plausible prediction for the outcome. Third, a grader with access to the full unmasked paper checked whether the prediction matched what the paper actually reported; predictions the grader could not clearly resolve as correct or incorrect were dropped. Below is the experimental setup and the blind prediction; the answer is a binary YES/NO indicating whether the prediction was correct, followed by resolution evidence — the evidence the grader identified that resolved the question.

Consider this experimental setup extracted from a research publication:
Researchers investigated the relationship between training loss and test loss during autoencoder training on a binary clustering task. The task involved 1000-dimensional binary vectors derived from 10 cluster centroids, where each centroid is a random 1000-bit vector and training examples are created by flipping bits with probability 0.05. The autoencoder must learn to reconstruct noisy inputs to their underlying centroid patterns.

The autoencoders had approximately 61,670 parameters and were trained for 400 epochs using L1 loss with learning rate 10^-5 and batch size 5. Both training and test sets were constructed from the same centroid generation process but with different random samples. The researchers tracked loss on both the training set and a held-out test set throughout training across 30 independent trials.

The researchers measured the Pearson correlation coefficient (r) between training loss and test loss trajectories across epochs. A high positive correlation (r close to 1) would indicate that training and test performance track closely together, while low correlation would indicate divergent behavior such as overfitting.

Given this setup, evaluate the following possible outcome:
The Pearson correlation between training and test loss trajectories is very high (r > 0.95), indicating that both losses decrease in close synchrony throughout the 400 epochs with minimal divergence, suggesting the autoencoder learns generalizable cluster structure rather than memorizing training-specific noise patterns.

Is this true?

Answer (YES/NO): YES